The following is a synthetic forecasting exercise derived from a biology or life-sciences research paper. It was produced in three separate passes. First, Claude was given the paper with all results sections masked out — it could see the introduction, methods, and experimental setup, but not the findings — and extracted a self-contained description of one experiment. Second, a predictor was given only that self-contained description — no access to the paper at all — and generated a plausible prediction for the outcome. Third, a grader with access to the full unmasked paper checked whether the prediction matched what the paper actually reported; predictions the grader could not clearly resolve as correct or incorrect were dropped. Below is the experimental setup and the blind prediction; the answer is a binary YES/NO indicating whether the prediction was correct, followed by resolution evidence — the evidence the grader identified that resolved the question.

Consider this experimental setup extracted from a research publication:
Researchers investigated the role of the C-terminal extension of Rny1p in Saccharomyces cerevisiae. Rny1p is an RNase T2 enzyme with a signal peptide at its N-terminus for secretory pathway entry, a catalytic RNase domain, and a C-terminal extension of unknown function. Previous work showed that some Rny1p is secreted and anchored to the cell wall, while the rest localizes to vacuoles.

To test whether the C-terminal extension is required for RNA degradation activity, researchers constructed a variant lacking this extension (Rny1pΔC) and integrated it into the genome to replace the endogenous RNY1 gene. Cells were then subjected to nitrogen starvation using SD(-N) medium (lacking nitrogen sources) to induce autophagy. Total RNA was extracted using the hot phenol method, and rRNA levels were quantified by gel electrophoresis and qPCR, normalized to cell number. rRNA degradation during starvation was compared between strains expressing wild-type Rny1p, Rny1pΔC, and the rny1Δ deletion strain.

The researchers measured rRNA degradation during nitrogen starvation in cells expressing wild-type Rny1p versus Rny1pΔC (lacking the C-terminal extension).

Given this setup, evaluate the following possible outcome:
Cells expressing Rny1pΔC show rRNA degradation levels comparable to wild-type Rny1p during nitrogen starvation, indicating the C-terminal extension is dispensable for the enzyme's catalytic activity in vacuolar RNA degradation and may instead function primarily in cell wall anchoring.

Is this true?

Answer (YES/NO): YES